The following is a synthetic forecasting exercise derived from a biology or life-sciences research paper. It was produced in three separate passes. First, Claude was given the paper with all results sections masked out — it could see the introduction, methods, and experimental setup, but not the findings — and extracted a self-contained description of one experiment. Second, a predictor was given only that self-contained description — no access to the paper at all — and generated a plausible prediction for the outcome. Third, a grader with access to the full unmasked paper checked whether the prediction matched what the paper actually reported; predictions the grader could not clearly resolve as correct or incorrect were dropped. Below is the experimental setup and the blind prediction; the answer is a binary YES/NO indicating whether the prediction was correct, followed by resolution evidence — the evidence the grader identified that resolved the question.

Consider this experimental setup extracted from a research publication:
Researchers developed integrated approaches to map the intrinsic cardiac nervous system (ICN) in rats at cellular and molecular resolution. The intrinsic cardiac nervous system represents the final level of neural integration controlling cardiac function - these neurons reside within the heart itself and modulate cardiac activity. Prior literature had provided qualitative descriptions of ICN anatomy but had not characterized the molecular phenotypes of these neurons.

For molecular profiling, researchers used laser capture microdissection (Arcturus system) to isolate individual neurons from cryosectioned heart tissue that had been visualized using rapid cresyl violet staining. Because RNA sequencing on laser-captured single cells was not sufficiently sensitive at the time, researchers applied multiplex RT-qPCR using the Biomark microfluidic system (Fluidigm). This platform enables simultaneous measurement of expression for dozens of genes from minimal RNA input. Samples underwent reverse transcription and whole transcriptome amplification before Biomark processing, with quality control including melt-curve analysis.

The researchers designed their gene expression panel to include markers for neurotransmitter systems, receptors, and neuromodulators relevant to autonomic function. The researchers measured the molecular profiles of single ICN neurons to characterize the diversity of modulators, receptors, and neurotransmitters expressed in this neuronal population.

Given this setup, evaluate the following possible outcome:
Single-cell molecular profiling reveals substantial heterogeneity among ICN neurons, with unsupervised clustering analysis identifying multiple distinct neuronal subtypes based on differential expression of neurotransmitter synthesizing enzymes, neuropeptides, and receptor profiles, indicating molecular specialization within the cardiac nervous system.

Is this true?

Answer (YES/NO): YES